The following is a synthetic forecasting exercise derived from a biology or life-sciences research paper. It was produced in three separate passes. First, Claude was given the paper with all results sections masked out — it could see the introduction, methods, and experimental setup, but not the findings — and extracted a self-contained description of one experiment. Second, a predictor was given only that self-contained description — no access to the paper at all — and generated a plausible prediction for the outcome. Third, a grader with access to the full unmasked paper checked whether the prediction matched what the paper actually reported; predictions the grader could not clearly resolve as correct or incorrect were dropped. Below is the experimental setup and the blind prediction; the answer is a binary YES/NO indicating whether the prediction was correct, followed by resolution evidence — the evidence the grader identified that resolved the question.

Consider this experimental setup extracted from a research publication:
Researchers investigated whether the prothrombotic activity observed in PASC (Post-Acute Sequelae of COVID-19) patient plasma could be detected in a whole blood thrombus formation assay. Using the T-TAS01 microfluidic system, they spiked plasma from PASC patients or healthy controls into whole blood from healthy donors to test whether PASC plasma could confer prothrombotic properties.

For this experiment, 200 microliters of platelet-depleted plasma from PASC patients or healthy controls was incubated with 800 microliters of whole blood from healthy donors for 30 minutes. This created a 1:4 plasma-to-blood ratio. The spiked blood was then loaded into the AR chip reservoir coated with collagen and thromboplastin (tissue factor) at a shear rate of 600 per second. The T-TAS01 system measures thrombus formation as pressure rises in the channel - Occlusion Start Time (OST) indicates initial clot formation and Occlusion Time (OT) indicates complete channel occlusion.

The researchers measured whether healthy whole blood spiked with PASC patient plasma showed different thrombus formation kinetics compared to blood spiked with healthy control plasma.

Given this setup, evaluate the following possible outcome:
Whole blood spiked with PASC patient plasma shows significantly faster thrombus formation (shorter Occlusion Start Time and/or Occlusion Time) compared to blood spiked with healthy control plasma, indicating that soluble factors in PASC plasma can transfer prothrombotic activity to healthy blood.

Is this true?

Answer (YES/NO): NO